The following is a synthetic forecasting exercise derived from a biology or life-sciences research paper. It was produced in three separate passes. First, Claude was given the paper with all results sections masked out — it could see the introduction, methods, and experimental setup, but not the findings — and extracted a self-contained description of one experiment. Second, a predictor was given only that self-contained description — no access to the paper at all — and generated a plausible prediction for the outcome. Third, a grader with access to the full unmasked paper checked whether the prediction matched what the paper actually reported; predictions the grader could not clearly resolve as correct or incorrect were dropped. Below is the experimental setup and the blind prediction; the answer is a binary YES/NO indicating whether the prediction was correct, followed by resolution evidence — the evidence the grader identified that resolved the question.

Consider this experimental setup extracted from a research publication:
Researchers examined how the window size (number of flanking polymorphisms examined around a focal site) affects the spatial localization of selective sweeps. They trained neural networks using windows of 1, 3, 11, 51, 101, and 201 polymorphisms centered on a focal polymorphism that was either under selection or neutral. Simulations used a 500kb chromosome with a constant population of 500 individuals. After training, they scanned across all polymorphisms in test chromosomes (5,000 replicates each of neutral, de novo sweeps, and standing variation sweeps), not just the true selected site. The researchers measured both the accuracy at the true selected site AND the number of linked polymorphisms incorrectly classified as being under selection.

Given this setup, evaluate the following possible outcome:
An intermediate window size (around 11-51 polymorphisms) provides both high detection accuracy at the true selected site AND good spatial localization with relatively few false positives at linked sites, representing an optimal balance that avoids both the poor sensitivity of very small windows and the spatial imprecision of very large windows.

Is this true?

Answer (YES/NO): NO